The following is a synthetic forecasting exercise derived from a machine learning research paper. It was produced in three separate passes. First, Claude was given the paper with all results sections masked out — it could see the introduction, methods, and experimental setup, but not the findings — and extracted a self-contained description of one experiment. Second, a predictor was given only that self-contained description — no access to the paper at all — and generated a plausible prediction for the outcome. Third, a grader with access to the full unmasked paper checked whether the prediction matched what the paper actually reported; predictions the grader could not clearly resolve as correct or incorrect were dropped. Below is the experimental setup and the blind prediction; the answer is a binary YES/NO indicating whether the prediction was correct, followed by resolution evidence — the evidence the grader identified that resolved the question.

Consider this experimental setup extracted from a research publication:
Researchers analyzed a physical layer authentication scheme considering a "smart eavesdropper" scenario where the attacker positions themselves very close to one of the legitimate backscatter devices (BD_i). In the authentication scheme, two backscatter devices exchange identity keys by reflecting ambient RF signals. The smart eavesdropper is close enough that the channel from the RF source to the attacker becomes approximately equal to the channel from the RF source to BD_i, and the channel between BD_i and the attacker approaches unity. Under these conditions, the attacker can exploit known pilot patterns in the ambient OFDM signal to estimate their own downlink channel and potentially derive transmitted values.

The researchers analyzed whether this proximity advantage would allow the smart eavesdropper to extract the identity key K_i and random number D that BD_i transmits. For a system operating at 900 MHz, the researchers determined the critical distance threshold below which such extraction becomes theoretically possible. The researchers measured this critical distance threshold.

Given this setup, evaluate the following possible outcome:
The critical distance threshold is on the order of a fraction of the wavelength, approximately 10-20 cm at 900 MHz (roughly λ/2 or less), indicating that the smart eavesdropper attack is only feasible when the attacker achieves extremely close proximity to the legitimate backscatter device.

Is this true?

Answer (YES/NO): YES